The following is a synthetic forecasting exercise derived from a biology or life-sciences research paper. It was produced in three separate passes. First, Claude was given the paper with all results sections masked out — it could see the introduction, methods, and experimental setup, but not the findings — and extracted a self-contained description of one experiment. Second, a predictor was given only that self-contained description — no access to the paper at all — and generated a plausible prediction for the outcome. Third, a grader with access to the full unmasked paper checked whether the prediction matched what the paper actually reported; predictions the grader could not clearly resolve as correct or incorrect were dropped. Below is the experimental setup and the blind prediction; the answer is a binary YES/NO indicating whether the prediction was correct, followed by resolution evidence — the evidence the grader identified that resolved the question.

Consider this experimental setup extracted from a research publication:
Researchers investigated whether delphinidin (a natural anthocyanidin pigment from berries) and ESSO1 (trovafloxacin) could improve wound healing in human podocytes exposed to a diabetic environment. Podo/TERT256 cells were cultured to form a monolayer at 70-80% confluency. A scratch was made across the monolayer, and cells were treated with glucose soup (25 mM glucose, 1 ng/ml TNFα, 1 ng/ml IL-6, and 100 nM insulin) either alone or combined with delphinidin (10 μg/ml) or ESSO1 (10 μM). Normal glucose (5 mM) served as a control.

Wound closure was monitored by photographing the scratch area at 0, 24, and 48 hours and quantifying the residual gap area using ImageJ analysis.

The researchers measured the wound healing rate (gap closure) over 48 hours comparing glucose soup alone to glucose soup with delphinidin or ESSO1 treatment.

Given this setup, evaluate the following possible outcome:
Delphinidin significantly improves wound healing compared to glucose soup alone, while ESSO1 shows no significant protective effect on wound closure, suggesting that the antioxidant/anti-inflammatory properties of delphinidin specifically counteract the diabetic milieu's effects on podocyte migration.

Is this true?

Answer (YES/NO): NO